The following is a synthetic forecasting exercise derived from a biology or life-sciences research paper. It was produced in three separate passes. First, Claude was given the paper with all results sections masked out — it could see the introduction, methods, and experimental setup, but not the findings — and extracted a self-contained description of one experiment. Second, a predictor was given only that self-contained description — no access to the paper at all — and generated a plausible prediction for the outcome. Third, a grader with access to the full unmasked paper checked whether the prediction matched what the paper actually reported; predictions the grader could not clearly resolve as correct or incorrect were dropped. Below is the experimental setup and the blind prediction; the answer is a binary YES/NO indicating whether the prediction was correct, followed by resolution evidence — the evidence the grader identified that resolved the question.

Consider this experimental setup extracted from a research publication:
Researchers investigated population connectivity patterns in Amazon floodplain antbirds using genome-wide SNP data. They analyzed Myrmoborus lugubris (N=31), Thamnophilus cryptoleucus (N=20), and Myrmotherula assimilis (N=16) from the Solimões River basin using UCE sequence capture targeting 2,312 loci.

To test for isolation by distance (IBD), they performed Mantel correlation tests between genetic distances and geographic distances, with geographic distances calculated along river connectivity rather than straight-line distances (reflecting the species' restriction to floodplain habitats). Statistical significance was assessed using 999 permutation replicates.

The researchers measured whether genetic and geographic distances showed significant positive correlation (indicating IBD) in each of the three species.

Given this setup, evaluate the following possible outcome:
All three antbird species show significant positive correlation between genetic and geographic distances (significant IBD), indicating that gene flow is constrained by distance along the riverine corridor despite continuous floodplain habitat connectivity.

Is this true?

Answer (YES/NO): YES